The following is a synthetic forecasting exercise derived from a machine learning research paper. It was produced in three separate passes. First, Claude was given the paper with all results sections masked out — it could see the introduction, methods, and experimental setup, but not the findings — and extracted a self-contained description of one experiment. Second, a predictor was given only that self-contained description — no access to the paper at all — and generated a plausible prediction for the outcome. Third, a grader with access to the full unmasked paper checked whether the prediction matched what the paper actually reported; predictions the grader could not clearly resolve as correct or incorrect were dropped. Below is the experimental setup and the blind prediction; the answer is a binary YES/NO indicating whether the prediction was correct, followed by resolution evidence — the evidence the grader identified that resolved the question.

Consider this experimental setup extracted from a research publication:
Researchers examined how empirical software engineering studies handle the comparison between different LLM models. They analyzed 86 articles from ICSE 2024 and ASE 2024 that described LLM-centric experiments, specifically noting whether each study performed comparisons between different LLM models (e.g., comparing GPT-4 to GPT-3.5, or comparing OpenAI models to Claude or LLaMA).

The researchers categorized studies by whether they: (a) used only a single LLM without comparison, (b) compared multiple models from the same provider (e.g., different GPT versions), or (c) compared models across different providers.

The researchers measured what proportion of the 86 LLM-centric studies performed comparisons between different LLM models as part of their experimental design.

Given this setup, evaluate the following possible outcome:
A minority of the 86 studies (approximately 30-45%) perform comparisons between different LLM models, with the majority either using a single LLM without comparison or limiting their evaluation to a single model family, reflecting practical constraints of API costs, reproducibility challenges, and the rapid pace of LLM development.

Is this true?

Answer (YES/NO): NO